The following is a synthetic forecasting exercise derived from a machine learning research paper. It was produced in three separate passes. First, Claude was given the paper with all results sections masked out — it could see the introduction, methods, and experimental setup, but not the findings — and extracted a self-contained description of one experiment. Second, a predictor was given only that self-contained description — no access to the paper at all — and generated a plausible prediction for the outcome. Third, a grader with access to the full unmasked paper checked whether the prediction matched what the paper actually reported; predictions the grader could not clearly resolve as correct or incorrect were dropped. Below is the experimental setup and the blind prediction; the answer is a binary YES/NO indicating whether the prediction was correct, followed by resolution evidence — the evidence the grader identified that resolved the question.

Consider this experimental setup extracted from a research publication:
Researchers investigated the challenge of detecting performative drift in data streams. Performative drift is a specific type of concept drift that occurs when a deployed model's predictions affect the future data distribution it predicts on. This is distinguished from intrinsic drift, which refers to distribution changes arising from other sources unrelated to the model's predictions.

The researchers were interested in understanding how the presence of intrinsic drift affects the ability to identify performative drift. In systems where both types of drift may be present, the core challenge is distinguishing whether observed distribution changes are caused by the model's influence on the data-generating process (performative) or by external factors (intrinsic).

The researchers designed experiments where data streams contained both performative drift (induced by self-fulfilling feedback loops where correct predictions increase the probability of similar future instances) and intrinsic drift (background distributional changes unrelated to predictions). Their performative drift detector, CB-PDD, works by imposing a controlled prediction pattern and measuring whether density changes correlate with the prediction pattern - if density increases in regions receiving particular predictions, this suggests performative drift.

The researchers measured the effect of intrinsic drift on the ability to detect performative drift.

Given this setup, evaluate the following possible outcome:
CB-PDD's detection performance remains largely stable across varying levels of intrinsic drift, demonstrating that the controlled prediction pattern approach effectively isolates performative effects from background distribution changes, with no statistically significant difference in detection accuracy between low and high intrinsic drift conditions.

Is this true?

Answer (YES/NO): NO